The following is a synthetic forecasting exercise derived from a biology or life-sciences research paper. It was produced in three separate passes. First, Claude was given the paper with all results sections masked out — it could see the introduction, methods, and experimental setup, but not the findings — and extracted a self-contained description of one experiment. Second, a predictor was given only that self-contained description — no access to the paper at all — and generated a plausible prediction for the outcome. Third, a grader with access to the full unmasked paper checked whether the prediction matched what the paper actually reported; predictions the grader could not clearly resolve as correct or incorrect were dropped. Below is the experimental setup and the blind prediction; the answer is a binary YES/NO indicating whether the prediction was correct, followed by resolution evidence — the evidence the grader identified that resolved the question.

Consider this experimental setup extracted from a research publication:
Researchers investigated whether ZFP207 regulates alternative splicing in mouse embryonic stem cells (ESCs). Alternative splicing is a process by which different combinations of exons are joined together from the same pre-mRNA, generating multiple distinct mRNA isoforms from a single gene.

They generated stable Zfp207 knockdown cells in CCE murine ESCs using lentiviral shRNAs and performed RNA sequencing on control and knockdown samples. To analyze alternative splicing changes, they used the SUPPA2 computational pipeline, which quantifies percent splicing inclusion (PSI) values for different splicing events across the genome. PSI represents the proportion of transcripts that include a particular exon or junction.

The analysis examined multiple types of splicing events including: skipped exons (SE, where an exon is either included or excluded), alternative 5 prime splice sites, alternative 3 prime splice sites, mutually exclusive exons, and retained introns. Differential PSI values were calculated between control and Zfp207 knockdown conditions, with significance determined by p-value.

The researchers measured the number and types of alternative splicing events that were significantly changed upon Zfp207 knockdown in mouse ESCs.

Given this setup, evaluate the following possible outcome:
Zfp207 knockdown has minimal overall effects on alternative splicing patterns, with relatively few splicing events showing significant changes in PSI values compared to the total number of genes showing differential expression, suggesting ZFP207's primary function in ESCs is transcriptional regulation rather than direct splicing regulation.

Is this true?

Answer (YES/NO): NO